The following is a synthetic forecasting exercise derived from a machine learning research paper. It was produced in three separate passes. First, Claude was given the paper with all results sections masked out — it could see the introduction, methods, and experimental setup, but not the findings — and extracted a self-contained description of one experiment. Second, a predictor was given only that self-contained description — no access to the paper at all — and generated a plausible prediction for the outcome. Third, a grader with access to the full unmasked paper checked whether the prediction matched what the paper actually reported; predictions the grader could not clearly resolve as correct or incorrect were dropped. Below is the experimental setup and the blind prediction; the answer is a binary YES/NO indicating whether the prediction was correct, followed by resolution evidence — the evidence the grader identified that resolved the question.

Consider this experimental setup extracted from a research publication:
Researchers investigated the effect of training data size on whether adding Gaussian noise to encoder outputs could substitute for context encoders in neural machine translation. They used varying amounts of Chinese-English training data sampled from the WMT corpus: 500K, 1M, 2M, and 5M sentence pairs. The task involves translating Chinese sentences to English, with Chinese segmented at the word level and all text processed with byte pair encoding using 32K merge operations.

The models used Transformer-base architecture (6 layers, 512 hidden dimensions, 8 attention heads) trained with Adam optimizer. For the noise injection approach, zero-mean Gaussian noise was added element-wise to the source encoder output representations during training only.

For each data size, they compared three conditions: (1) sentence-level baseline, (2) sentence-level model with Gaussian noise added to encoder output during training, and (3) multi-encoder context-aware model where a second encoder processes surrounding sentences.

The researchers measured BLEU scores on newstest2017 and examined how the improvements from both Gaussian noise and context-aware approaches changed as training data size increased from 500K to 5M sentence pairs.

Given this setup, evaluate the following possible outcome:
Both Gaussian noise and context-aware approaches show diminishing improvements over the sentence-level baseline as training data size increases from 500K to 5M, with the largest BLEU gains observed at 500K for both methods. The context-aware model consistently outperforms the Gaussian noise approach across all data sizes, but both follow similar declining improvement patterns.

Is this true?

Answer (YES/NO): NO